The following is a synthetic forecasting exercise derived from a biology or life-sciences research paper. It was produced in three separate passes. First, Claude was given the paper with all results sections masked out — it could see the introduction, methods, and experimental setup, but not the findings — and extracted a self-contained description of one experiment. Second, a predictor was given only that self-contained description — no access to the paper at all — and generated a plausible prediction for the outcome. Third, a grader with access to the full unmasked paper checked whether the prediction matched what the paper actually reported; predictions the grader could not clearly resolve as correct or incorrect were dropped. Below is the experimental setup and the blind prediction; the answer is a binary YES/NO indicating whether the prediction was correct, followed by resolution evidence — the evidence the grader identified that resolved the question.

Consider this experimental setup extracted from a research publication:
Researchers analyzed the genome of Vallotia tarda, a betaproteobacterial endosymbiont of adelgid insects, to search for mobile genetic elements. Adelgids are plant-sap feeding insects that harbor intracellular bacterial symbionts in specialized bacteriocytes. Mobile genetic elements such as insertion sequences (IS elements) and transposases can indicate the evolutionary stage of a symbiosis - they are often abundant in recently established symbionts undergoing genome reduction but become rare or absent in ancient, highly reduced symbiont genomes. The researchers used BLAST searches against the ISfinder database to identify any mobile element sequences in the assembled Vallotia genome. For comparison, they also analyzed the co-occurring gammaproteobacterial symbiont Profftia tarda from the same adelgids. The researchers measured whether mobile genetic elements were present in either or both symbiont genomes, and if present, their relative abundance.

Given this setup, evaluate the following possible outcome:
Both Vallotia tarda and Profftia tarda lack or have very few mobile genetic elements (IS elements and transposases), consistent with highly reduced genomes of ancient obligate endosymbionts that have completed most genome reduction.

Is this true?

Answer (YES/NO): NO